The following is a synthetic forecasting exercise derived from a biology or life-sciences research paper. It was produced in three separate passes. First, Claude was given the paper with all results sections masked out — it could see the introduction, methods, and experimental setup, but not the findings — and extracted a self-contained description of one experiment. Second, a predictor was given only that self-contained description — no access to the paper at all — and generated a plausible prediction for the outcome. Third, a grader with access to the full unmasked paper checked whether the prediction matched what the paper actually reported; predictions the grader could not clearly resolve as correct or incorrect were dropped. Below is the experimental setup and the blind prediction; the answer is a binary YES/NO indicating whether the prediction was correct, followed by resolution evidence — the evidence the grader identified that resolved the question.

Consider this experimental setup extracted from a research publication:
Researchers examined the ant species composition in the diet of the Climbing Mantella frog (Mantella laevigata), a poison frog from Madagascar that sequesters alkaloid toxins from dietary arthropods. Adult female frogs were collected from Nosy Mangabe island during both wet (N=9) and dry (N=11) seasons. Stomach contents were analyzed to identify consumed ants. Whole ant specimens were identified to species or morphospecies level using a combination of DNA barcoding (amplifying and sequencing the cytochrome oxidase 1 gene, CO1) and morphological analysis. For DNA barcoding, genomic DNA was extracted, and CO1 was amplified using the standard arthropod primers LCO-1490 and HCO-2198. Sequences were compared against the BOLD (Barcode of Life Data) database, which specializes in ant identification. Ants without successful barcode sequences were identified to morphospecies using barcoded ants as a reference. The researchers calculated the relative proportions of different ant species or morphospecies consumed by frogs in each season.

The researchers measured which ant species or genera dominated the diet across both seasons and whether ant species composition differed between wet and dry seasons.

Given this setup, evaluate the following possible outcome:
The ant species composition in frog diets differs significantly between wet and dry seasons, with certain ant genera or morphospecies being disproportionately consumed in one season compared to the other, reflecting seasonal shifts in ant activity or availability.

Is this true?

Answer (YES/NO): NO